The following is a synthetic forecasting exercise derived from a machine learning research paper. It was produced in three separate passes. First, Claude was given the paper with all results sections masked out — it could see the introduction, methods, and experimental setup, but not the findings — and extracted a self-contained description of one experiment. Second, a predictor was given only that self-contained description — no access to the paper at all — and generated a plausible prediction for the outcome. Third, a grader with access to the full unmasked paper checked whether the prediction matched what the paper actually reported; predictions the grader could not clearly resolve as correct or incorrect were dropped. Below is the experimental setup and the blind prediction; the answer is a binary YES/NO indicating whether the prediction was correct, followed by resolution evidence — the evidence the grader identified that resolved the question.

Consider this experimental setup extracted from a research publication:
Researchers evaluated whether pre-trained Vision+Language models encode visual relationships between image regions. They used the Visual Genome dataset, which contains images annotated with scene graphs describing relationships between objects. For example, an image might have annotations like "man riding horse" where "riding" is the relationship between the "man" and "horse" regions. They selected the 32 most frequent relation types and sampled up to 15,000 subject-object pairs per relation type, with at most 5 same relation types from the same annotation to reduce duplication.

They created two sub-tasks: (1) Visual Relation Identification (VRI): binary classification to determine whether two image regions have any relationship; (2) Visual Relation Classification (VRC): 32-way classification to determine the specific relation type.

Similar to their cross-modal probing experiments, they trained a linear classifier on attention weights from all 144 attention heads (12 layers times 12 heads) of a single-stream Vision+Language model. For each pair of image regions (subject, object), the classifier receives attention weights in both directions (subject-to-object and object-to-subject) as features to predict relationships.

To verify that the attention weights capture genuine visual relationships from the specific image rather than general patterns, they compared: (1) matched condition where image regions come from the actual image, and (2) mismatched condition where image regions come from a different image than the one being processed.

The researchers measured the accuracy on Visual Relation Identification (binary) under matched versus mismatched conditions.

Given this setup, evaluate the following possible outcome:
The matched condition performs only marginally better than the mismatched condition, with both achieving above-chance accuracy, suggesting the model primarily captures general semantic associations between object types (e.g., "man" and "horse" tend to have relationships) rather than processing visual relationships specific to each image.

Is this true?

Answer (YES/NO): NO